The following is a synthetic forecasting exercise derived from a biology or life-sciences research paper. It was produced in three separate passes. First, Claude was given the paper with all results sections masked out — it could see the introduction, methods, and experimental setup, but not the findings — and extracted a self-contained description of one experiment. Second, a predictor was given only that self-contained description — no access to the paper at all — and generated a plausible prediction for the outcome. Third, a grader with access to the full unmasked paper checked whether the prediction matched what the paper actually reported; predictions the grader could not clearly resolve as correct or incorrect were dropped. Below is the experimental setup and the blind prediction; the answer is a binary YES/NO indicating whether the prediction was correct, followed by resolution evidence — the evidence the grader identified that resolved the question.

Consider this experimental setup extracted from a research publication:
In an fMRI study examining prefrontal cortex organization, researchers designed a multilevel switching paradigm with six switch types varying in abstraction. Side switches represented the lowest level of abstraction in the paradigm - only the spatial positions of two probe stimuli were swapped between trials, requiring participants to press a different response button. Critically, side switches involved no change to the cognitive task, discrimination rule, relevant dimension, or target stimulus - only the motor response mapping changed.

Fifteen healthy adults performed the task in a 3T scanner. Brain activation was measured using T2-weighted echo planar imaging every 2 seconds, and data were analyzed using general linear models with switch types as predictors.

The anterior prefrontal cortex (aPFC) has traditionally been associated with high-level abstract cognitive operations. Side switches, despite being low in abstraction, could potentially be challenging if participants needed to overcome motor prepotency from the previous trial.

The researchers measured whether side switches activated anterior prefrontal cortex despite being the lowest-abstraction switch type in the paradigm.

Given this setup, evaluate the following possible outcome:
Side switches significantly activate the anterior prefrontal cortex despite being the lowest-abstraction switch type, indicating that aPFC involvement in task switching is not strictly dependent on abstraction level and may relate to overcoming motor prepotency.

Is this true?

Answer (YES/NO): YES